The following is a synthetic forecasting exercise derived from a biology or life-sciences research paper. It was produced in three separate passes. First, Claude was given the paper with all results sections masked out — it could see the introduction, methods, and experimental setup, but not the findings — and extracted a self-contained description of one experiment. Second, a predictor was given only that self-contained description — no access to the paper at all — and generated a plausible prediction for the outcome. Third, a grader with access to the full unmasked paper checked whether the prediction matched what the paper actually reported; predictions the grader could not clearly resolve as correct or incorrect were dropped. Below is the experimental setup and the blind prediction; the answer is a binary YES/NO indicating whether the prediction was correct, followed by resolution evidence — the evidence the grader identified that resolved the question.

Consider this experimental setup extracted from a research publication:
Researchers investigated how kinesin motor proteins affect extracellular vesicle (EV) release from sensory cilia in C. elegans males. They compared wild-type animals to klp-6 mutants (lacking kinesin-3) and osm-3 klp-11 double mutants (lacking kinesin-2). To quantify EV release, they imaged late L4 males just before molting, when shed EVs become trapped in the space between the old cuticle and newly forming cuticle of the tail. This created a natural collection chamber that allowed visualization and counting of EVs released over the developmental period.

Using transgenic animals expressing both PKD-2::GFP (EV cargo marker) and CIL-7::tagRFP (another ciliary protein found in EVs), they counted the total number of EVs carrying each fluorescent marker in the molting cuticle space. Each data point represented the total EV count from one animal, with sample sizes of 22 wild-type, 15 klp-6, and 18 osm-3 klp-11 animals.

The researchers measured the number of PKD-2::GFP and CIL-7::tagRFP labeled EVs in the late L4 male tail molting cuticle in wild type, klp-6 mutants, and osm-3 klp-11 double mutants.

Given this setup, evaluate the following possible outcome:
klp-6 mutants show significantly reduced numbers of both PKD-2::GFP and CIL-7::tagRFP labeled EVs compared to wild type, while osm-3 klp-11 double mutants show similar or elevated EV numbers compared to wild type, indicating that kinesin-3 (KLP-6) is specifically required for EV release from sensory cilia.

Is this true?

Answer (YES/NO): NO